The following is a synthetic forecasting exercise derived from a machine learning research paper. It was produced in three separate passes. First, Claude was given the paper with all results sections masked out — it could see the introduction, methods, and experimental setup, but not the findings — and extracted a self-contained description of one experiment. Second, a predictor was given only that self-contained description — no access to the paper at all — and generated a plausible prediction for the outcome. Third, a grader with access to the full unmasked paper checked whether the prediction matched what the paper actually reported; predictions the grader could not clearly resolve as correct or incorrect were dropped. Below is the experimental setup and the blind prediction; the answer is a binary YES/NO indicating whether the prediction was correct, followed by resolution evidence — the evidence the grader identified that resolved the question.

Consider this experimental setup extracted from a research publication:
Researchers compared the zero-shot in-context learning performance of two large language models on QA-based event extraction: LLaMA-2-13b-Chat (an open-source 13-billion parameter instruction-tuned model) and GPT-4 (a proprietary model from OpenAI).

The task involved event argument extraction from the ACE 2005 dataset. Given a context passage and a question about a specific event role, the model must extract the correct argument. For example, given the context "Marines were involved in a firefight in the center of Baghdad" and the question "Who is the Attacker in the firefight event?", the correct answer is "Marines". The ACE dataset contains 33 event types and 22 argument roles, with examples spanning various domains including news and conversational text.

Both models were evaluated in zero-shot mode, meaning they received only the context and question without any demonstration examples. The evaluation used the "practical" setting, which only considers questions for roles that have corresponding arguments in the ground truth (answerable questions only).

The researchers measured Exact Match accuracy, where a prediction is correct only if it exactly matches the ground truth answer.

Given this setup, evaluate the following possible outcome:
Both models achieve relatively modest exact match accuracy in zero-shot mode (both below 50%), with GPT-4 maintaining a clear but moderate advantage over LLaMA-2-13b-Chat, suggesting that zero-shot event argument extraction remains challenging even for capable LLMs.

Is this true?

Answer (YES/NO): NO